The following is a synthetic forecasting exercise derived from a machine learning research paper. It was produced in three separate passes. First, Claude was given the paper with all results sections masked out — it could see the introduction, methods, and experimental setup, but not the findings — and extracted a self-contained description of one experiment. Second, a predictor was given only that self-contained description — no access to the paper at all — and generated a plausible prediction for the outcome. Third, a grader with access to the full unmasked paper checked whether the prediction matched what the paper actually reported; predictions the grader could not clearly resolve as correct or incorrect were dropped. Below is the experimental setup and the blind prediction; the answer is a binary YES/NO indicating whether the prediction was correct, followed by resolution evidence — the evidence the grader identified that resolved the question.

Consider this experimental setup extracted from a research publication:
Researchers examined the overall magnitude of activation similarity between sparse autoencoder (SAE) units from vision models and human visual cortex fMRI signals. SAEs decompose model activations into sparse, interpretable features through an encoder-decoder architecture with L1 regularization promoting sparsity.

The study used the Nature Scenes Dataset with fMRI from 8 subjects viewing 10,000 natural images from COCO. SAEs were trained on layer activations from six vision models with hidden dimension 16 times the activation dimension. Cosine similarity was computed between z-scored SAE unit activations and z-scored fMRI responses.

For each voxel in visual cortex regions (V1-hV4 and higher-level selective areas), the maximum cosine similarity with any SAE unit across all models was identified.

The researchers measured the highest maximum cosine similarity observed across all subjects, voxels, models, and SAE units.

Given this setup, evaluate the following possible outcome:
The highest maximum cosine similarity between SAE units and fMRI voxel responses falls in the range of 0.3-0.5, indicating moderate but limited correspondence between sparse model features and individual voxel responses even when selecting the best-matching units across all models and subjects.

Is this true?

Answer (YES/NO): NO